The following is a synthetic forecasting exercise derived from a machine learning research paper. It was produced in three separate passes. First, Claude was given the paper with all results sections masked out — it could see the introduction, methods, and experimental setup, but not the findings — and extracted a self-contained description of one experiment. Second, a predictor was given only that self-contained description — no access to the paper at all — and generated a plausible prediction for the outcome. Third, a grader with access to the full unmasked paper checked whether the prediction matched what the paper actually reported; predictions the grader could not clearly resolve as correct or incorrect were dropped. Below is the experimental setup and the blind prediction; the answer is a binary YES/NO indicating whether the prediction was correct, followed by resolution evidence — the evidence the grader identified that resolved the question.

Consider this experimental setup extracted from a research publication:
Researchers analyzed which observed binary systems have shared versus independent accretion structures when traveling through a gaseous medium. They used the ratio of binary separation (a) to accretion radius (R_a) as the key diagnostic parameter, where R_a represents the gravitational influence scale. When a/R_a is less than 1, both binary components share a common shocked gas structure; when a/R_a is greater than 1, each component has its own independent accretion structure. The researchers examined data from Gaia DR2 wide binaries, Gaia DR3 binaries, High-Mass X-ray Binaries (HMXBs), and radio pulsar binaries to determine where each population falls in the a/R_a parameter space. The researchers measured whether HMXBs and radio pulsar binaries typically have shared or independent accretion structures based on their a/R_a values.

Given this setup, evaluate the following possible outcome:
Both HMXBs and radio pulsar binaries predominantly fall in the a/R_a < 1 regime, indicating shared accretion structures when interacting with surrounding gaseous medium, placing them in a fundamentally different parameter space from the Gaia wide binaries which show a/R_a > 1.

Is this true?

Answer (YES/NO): YES